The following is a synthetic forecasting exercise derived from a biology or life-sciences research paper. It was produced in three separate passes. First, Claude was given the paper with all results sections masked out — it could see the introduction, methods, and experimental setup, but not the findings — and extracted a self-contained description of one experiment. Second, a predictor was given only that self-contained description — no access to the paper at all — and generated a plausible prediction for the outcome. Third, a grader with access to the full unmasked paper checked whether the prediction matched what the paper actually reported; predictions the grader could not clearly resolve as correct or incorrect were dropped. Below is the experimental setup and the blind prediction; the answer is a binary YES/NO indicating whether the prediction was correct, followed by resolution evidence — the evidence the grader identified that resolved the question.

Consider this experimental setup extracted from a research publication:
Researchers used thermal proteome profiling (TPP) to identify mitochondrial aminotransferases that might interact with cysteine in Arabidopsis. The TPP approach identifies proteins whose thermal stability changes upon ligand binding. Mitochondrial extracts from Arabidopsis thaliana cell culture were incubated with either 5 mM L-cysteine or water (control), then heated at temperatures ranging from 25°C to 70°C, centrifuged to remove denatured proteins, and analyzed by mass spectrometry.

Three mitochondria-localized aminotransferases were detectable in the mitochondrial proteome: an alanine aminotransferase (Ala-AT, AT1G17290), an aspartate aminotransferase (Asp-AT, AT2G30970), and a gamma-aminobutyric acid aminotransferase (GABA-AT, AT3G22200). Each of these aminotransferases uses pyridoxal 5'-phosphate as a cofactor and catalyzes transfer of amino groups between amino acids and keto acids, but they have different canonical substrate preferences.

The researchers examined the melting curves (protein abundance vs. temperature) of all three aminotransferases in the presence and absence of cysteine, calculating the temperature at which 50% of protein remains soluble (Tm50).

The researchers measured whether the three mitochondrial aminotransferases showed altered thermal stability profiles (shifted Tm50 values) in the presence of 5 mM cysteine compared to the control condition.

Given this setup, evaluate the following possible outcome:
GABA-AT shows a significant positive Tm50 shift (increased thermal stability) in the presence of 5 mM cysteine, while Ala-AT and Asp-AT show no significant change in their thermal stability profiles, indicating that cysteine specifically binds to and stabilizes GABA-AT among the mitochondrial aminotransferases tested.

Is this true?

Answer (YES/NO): NO